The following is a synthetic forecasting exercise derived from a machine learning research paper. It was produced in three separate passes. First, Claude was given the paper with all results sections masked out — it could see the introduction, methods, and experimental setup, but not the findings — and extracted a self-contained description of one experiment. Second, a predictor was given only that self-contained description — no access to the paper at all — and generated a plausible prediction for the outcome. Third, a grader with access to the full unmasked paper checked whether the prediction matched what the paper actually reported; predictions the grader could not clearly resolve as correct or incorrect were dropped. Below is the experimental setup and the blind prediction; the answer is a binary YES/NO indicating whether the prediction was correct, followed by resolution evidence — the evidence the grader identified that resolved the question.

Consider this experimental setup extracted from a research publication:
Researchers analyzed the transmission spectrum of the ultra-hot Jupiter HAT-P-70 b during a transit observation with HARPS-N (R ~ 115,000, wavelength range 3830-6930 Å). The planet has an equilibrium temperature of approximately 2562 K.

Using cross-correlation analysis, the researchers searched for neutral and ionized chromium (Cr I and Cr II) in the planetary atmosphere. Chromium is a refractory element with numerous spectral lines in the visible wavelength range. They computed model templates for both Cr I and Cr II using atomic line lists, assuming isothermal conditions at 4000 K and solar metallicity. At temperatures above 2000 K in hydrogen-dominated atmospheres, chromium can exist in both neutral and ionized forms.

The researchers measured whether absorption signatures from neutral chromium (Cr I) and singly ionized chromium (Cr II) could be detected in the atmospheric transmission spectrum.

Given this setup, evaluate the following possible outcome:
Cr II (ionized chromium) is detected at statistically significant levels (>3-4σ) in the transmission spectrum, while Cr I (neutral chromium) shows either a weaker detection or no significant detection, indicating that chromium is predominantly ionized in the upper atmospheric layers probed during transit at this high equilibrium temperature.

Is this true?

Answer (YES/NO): YES